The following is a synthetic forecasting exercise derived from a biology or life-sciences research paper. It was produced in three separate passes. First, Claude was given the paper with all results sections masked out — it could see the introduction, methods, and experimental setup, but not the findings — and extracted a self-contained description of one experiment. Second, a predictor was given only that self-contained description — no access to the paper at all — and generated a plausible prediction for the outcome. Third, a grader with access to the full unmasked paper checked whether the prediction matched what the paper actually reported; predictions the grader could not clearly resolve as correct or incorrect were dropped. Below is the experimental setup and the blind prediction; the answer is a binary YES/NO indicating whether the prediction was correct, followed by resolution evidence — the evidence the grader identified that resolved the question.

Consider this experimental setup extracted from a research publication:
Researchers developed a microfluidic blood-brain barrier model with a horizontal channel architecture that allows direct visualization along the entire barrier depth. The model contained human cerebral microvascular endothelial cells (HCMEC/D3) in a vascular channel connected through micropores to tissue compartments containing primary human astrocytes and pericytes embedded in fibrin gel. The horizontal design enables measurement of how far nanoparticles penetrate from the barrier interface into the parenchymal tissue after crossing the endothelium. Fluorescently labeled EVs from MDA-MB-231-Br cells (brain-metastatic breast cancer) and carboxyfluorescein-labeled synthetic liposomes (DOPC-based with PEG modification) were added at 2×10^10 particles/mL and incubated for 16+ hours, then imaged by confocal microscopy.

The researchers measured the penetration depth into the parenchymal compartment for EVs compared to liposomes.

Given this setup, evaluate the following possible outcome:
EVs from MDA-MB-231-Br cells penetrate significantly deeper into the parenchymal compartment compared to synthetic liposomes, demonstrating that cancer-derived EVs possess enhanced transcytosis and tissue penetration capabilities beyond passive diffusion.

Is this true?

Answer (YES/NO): YES